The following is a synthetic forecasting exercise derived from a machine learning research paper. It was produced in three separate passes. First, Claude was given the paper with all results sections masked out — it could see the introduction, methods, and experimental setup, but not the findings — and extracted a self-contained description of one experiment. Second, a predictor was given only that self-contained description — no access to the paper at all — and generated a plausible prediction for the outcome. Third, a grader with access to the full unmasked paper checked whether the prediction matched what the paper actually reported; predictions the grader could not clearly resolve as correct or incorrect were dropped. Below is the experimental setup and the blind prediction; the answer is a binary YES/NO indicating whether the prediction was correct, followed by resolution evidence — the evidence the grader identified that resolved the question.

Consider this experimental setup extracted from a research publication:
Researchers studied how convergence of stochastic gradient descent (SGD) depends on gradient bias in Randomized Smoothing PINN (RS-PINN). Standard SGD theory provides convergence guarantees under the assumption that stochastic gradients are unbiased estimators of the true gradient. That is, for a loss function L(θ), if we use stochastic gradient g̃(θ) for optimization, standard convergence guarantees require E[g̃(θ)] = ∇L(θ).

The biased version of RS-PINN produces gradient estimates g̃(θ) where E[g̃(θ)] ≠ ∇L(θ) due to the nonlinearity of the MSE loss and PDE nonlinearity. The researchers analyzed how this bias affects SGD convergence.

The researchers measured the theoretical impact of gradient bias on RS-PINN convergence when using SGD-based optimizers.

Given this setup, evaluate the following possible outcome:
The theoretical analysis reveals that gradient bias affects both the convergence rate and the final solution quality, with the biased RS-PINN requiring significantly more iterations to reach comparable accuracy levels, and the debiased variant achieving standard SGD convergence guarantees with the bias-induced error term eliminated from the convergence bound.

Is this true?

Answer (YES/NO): NO